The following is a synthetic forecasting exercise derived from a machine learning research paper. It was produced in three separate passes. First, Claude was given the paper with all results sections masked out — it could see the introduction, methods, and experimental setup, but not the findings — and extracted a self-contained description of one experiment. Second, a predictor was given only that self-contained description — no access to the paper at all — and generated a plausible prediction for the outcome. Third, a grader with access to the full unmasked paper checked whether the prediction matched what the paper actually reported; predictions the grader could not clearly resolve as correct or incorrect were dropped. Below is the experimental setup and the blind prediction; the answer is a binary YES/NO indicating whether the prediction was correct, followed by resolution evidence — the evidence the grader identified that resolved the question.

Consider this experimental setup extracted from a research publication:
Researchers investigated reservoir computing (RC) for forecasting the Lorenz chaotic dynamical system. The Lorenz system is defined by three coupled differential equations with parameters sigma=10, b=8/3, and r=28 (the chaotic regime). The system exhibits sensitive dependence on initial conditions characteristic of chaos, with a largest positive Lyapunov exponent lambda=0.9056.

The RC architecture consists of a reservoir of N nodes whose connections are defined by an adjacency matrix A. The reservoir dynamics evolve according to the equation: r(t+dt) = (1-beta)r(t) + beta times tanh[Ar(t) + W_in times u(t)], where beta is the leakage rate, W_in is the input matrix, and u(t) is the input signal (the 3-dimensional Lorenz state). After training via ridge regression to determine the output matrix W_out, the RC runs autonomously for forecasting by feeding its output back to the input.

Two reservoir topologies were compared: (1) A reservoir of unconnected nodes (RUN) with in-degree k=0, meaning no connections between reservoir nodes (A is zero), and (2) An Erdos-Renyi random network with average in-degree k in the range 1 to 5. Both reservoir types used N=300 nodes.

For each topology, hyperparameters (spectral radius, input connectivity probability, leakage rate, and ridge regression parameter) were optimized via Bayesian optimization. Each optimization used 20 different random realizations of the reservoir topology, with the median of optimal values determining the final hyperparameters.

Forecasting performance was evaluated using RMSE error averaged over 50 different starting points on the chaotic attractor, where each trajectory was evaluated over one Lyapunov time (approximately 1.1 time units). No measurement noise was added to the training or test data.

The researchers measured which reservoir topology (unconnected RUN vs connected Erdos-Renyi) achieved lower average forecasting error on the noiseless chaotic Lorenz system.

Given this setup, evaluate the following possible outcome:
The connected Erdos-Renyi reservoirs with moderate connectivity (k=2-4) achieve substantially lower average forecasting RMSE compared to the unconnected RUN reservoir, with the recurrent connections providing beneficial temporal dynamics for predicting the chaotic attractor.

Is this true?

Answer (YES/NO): NO